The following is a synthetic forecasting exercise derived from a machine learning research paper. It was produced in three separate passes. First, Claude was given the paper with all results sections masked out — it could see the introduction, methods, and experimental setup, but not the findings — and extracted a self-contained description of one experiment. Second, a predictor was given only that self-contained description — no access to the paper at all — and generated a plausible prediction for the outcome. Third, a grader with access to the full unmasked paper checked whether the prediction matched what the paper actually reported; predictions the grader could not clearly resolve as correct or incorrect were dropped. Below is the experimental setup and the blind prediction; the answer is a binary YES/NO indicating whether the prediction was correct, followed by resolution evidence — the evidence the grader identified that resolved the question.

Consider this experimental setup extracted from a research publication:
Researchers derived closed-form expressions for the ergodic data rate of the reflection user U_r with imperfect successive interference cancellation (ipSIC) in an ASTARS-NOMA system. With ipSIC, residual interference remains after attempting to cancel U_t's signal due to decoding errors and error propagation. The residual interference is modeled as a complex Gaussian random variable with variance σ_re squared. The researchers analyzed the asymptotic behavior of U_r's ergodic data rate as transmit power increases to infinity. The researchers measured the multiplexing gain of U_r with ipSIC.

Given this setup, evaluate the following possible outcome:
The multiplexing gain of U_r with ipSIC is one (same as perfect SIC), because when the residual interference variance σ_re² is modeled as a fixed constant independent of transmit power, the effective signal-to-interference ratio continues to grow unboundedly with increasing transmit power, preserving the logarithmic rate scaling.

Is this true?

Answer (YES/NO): NO